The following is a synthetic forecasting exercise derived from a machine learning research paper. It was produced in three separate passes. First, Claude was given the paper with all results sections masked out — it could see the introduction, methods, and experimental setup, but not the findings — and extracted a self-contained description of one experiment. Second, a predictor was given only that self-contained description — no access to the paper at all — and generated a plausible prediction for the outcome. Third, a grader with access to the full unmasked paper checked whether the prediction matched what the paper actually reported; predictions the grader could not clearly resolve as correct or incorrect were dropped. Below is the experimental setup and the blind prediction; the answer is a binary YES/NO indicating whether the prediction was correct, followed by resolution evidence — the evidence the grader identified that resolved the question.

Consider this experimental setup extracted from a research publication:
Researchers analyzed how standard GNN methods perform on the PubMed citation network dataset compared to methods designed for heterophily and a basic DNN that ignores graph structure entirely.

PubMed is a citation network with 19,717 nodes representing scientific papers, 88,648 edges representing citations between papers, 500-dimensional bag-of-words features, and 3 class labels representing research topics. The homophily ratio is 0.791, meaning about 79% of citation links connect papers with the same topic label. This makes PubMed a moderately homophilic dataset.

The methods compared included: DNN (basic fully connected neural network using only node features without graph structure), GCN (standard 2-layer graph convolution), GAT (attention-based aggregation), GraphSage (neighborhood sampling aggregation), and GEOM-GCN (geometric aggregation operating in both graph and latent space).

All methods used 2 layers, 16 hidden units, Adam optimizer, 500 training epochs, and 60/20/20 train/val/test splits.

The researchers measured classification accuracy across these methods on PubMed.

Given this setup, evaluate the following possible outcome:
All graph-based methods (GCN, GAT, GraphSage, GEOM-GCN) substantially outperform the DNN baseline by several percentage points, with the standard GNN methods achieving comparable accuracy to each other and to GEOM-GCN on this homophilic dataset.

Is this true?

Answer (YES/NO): NO